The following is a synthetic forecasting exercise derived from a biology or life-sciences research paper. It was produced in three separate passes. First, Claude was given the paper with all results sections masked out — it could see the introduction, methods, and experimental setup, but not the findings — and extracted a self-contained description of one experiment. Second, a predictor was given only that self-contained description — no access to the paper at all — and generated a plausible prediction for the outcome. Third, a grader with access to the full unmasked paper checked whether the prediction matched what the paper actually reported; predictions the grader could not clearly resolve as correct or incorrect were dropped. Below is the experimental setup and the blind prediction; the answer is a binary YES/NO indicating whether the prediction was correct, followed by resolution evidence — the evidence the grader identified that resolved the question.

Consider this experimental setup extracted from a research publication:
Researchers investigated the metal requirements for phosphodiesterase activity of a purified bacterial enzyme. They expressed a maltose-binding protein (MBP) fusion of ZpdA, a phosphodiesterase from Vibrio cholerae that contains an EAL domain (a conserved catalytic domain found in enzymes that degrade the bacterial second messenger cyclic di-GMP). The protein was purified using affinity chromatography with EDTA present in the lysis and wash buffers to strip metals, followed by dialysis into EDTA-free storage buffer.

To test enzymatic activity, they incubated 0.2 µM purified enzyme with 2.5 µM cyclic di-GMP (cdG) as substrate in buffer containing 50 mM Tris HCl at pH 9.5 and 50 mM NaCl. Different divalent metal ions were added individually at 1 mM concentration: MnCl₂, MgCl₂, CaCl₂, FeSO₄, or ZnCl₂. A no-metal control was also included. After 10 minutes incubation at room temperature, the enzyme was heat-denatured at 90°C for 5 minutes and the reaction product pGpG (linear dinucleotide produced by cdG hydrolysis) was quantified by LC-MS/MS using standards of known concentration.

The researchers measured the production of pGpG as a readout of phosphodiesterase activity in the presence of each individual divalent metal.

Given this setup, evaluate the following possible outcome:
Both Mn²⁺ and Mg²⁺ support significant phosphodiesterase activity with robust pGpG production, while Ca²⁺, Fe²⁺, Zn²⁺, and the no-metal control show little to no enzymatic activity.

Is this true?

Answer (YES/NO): NO